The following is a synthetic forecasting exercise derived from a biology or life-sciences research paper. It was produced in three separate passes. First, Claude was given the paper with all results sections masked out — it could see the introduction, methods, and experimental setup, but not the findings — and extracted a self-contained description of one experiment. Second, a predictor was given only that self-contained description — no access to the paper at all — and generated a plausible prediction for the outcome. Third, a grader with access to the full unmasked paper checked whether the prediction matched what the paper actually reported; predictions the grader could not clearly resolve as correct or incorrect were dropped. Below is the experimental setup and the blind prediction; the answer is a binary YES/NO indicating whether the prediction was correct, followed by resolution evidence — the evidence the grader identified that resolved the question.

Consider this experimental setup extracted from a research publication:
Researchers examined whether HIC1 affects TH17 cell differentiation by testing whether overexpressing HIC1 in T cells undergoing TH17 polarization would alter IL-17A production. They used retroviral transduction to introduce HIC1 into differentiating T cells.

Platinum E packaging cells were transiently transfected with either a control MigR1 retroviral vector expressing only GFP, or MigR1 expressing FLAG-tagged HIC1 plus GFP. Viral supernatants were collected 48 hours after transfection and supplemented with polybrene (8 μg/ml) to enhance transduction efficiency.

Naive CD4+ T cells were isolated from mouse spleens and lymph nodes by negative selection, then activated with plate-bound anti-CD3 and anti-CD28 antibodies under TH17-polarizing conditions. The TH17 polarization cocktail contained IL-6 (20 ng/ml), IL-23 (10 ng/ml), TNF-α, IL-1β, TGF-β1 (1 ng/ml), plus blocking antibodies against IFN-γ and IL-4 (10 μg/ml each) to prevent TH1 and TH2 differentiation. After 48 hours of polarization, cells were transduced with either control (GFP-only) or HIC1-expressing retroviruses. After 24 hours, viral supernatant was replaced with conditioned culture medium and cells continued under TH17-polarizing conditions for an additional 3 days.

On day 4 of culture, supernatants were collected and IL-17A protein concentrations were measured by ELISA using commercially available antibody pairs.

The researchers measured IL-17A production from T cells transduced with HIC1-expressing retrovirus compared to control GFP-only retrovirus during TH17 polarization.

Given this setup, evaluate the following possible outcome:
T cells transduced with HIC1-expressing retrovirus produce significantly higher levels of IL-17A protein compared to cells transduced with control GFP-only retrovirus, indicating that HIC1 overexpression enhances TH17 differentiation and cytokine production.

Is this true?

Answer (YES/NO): NO